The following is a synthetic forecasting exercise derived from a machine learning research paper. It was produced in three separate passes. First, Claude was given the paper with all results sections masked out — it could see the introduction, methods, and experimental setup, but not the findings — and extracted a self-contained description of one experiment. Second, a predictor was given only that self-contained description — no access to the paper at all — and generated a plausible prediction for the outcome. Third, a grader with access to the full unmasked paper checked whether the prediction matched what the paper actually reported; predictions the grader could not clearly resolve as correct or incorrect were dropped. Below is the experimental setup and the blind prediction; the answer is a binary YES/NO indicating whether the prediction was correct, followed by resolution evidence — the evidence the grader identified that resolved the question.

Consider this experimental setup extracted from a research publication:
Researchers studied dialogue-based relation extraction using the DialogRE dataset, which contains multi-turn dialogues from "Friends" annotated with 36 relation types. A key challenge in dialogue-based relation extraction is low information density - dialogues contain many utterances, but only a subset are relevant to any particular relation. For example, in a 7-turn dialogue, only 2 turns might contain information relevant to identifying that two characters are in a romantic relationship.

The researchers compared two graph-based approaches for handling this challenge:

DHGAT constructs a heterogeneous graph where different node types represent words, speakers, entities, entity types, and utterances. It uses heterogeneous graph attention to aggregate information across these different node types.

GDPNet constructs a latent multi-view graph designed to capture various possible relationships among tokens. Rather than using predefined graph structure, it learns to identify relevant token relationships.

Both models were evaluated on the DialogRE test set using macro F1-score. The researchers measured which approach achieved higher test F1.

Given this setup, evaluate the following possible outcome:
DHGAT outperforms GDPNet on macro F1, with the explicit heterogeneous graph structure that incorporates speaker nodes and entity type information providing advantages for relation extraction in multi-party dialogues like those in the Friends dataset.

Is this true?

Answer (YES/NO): NO